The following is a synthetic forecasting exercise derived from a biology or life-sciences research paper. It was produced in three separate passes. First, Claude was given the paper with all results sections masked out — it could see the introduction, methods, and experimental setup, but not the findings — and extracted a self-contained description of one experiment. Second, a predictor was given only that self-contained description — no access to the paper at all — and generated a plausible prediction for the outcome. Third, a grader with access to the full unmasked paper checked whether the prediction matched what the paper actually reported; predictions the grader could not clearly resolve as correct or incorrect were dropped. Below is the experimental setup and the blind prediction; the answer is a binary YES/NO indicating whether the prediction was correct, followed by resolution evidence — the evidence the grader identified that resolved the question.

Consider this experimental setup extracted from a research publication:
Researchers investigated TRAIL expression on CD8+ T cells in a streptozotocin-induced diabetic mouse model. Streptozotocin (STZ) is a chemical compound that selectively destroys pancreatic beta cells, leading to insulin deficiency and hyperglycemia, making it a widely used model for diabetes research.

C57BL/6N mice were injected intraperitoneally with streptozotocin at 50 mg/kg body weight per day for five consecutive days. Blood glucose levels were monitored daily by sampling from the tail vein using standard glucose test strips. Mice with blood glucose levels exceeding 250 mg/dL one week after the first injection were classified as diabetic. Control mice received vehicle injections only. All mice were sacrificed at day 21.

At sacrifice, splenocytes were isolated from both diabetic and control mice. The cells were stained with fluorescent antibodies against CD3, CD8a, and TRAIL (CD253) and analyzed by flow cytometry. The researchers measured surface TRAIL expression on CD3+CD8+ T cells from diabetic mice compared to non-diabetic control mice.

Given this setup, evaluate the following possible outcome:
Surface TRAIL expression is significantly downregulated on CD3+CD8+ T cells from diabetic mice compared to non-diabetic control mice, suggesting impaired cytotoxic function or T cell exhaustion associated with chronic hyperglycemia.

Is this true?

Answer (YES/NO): NO